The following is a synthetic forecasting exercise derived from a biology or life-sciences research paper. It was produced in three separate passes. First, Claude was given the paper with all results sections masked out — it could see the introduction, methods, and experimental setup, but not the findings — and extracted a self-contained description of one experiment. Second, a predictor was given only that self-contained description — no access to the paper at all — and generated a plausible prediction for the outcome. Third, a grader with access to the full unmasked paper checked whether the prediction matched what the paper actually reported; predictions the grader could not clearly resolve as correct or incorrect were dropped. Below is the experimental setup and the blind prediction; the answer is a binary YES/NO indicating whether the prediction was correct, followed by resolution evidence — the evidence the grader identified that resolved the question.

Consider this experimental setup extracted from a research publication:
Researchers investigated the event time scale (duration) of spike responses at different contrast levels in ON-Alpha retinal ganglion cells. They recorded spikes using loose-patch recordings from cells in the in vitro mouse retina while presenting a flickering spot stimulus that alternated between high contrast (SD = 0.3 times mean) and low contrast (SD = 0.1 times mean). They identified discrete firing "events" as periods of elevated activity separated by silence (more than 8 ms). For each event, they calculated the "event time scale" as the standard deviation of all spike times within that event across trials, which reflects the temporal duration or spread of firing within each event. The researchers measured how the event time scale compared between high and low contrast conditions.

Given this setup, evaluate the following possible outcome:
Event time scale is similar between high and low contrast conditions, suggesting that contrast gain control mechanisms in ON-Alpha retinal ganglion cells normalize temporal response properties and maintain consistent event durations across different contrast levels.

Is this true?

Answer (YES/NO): NO